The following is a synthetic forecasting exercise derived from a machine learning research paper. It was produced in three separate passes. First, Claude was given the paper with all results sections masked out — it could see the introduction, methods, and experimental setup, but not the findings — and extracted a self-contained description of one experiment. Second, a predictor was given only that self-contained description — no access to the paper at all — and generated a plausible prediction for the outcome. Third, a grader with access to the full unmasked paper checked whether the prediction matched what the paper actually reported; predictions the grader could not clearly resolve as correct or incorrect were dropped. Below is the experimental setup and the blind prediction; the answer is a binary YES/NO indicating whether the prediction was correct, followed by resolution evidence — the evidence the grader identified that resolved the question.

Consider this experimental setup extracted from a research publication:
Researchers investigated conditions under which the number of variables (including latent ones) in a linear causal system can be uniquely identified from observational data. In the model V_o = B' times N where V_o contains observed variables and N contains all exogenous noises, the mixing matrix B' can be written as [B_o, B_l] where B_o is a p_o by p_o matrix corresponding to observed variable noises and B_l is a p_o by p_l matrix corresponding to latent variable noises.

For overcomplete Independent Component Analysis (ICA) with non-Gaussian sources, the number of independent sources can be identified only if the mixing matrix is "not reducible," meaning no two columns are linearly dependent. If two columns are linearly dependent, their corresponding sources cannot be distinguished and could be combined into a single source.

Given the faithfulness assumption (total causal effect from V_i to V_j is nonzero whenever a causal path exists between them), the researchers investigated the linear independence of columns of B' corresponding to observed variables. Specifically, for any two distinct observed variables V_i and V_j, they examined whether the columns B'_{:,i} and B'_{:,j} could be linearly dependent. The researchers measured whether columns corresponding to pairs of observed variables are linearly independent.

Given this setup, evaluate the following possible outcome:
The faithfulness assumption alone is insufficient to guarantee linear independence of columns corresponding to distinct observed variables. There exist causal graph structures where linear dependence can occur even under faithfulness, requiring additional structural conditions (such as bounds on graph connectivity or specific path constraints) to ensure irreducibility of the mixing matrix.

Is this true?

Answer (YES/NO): NO